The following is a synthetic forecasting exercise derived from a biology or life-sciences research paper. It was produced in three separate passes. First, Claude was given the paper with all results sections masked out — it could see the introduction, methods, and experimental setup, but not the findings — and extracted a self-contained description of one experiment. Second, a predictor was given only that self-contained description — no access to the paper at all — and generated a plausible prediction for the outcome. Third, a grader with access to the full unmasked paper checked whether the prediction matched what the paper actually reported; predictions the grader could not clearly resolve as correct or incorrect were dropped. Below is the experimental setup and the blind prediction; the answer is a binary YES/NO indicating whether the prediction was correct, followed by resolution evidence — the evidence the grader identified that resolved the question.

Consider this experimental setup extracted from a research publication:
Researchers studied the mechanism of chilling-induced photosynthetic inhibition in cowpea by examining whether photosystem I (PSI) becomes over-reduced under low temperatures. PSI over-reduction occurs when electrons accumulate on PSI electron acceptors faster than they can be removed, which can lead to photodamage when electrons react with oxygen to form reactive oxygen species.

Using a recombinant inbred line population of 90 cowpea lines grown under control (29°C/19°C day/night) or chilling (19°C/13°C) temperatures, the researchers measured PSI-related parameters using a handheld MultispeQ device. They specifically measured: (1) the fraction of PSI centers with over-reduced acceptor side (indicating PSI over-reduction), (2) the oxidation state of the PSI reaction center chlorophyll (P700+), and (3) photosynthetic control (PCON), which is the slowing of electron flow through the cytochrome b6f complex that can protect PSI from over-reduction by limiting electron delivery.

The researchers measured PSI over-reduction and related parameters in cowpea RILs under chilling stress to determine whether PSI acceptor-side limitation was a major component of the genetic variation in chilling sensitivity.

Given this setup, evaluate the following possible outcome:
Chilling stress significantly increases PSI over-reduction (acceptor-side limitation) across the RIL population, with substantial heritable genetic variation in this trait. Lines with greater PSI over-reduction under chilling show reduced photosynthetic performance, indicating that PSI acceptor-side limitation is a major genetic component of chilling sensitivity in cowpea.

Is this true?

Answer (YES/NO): NO